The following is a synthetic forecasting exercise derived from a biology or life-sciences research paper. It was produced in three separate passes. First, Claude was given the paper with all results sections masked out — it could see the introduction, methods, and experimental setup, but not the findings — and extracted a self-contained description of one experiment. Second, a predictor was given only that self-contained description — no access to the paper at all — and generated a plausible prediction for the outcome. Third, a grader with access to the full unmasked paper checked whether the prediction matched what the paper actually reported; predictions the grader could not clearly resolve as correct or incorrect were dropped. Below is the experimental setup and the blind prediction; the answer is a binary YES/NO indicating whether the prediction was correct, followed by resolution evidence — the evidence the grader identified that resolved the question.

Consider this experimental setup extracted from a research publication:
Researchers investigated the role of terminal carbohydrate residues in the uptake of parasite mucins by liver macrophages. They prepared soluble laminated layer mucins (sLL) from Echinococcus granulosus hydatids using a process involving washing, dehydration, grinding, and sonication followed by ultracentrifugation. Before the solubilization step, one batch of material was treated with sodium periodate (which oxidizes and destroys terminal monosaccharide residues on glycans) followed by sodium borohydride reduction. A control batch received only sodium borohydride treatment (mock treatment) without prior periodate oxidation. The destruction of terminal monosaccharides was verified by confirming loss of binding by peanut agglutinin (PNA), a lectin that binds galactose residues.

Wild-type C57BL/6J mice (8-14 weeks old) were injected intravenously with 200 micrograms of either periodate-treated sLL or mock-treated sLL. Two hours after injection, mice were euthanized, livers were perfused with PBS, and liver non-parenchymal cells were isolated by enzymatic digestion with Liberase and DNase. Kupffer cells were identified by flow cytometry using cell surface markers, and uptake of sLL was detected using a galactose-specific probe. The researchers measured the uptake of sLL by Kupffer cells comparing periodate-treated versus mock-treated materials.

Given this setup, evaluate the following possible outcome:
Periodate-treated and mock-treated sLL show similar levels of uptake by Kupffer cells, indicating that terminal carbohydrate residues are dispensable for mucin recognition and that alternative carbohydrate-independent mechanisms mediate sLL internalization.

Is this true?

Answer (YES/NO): NO